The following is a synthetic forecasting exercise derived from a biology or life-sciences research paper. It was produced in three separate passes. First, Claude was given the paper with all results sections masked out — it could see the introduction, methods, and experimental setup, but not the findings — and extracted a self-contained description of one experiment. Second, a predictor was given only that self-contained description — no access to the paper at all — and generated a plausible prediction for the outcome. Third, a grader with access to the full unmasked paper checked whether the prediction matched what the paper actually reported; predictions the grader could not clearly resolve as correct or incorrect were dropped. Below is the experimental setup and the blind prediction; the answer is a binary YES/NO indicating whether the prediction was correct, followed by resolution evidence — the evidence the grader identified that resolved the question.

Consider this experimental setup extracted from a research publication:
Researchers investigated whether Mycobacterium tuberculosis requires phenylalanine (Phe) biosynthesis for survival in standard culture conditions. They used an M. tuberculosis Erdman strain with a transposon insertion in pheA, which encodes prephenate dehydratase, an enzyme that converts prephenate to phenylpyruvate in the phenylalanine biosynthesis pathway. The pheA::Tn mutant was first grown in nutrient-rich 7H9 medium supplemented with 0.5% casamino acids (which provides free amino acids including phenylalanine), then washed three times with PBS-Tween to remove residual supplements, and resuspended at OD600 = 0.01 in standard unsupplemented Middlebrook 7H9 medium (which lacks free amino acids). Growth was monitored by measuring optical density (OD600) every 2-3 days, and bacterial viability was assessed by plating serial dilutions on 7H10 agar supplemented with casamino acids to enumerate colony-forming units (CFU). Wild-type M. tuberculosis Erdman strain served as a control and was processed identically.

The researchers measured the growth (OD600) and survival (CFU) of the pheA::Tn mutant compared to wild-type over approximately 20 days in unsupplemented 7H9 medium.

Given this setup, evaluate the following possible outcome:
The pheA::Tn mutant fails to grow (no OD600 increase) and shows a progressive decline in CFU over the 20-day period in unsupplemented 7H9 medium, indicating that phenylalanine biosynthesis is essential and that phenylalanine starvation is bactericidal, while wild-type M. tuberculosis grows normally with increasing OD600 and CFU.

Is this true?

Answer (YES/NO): YES